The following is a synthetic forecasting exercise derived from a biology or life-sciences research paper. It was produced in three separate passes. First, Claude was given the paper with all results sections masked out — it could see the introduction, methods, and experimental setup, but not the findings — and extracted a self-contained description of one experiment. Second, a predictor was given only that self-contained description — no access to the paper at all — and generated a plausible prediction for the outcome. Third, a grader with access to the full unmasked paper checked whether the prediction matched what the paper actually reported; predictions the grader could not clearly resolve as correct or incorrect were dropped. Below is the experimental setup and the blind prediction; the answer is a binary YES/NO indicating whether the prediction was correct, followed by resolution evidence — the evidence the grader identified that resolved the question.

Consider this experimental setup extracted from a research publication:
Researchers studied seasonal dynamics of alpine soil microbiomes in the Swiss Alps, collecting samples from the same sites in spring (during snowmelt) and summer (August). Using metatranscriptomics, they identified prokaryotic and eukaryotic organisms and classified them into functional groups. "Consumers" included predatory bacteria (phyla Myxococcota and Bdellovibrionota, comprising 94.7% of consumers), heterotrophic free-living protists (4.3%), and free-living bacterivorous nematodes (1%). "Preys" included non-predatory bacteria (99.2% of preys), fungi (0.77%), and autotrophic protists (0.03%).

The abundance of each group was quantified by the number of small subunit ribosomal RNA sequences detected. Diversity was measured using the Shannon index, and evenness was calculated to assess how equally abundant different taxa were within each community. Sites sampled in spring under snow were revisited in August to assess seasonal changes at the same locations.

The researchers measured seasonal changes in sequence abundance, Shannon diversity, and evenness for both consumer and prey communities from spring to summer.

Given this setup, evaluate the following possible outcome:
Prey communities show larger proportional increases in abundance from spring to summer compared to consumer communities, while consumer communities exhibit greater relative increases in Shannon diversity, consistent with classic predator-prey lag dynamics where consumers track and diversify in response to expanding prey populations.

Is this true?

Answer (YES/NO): NO